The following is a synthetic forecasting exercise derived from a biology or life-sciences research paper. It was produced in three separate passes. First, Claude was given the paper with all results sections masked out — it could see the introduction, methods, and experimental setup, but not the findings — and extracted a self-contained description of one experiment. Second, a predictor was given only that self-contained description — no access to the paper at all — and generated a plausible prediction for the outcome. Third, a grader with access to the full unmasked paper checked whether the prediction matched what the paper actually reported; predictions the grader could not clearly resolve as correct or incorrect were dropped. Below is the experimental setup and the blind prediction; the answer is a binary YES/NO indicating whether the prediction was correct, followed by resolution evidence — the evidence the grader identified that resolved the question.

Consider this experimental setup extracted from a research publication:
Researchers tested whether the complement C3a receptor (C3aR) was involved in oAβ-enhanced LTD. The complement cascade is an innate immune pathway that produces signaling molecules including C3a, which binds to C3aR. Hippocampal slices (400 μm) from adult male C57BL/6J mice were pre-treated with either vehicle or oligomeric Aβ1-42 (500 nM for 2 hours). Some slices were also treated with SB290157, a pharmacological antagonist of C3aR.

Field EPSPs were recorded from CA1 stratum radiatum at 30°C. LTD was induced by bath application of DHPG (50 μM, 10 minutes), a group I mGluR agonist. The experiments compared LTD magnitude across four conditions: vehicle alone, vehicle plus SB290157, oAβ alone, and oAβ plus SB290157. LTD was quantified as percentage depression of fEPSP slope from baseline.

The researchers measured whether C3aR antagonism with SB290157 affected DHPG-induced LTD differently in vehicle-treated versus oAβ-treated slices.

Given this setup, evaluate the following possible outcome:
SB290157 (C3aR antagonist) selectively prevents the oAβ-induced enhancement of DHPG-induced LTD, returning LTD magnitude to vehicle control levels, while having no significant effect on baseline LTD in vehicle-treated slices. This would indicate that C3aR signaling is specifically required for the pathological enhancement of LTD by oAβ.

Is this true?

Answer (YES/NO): YES